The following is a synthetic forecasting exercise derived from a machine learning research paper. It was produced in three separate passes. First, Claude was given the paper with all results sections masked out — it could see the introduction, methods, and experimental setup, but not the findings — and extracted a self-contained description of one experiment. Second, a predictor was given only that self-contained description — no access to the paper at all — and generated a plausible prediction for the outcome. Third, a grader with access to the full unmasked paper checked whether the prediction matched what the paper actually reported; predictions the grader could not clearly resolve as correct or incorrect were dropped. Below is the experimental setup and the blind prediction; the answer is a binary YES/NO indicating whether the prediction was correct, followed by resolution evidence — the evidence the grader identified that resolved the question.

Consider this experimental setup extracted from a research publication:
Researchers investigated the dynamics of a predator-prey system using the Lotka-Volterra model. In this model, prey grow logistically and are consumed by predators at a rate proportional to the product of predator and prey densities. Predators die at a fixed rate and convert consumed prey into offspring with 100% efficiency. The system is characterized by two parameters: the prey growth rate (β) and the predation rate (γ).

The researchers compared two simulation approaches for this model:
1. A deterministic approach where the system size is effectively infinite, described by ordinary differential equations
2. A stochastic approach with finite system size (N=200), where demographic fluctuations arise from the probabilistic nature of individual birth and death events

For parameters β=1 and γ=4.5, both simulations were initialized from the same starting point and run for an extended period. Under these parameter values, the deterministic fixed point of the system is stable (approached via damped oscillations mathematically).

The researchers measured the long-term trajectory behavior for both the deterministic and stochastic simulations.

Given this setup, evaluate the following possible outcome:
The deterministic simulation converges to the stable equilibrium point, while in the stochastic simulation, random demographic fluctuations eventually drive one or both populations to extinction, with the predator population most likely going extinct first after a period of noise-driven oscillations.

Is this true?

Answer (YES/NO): NO